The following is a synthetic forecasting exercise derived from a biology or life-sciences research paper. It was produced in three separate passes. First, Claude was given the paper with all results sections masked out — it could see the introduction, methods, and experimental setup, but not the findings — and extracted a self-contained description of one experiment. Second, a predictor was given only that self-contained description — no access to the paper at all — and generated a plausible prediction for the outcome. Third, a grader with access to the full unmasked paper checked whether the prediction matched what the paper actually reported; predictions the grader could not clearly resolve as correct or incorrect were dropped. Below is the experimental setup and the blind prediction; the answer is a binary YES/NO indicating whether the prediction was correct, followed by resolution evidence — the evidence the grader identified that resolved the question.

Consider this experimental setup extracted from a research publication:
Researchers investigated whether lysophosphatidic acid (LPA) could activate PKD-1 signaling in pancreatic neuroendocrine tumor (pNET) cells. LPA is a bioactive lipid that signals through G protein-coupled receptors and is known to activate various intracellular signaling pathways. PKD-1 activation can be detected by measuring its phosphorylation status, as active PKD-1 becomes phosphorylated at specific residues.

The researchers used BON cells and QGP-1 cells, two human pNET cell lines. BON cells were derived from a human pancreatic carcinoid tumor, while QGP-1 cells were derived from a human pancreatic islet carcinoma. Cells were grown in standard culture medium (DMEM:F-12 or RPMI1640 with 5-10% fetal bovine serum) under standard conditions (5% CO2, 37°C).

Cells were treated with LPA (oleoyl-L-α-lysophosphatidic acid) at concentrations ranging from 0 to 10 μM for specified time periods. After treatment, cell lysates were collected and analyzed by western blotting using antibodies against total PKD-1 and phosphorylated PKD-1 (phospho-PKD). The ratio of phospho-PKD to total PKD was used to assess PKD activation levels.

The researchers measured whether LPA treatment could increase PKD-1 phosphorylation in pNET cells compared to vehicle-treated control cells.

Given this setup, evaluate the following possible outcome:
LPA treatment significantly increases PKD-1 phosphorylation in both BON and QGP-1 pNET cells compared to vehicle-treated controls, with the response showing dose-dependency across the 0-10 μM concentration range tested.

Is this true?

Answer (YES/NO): NO